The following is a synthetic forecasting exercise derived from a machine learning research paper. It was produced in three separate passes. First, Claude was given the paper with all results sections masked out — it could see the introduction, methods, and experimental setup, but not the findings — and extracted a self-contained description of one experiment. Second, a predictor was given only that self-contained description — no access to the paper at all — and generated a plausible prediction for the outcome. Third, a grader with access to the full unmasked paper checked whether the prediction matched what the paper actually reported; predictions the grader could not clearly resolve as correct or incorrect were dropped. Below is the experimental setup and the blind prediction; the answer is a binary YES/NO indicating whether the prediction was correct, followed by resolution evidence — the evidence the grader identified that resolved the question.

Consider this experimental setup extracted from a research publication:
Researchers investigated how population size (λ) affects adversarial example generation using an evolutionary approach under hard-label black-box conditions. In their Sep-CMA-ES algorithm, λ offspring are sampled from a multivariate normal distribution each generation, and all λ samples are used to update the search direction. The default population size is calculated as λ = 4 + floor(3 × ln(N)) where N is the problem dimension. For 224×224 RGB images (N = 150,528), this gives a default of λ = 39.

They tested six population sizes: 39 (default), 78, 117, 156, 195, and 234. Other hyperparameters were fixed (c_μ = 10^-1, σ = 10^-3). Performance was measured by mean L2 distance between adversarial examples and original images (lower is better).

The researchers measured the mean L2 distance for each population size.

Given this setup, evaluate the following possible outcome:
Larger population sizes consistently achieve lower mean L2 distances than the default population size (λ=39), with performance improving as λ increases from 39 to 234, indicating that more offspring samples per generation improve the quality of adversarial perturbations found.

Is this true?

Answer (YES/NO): NO